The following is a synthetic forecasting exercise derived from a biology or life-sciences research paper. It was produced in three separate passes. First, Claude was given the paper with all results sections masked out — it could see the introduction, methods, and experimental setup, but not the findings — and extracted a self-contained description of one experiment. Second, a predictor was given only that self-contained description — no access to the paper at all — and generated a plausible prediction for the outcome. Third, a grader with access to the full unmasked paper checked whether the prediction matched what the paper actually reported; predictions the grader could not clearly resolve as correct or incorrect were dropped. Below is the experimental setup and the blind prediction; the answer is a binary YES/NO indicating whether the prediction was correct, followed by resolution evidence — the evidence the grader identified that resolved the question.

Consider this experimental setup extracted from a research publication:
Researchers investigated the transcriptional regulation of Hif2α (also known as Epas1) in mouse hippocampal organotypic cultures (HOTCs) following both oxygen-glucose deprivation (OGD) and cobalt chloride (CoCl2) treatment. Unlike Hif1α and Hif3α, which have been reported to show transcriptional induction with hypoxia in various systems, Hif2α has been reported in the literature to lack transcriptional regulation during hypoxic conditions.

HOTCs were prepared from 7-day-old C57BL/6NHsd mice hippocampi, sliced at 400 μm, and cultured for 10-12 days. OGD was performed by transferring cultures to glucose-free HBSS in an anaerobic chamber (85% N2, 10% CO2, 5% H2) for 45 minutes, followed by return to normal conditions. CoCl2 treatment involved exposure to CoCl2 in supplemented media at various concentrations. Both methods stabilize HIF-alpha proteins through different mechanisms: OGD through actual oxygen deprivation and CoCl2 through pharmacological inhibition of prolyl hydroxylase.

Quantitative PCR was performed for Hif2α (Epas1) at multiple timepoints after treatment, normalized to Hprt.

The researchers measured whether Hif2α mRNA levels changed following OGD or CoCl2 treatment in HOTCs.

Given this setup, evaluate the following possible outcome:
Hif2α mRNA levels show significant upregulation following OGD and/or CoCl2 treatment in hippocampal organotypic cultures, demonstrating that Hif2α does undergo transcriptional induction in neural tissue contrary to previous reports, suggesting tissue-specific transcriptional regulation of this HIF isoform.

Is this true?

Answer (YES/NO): NO